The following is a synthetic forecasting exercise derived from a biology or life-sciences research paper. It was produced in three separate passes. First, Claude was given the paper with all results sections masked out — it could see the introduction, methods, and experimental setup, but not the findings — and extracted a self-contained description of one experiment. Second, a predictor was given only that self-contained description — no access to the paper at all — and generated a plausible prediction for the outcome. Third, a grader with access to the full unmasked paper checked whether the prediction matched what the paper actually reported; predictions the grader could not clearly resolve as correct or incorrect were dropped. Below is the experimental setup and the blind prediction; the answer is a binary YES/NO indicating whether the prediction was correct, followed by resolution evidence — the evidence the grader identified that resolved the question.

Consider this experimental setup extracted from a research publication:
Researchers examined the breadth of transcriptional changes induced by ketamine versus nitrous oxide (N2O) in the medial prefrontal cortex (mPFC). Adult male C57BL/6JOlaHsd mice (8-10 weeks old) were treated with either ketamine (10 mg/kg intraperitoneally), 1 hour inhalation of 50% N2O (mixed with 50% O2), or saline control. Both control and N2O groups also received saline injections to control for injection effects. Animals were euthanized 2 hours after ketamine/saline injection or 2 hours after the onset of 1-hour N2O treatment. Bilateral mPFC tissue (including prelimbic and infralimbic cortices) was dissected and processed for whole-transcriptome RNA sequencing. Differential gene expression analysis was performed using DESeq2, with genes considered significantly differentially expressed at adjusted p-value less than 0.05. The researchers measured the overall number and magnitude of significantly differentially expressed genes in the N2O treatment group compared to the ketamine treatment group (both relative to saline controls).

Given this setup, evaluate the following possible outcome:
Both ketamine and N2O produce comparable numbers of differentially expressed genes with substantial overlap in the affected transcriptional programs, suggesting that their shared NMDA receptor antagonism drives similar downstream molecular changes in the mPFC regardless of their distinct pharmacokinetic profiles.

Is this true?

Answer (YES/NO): NO